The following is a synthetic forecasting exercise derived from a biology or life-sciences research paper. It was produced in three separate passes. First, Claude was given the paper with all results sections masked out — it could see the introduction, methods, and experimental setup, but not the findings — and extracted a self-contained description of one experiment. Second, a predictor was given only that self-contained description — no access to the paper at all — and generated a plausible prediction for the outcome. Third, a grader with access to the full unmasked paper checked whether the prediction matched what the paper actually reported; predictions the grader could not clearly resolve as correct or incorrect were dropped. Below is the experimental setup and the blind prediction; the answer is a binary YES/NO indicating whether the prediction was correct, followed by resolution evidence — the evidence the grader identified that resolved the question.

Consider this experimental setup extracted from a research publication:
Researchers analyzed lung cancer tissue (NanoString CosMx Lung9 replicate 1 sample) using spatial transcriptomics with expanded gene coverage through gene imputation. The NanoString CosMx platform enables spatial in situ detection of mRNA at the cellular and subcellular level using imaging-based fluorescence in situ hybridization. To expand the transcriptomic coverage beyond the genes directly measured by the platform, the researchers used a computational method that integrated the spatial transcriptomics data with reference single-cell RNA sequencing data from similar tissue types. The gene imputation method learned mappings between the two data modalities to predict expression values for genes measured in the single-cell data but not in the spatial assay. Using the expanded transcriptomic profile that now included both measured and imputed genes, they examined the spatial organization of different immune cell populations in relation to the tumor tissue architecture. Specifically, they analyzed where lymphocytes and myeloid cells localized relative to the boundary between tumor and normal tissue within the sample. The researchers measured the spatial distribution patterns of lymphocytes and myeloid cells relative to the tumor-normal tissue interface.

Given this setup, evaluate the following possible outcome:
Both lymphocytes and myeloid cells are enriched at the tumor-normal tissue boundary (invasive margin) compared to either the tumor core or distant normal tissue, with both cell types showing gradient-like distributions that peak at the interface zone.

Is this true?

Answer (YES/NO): NO